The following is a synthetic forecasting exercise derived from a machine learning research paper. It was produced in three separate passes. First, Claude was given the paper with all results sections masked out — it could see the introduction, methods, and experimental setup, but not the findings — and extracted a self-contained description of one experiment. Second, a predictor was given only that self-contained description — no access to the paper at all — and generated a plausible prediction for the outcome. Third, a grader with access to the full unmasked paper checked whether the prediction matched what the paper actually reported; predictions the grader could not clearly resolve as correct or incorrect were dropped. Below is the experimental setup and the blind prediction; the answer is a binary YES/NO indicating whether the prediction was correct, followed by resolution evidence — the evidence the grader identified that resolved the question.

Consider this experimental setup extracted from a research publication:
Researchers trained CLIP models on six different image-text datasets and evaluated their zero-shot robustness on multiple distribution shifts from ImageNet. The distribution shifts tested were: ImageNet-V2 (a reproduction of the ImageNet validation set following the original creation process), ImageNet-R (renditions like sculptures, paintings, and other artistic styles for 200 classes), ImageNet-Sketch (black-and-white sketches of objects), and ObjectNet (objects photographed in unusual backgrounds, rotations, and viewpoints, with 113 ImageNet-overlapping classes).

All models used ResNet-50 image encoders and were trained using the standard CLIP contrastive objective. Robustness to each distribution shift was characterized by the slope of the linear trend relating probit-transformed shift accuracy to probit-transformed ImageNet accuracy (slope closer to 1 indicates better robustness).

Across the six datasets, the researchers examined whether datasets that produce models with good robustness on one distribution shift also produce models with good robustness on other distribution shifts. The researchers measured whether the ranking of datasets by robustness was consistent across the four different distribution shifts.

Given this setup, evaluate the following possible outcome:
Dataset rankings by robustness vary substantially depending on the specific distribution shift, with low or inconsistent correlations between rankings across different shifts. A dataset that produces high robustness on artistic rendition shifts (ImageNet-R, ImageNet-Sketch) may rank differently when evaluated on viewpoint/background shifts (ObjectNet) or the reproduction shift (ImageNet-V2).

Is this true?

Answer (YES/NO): YES